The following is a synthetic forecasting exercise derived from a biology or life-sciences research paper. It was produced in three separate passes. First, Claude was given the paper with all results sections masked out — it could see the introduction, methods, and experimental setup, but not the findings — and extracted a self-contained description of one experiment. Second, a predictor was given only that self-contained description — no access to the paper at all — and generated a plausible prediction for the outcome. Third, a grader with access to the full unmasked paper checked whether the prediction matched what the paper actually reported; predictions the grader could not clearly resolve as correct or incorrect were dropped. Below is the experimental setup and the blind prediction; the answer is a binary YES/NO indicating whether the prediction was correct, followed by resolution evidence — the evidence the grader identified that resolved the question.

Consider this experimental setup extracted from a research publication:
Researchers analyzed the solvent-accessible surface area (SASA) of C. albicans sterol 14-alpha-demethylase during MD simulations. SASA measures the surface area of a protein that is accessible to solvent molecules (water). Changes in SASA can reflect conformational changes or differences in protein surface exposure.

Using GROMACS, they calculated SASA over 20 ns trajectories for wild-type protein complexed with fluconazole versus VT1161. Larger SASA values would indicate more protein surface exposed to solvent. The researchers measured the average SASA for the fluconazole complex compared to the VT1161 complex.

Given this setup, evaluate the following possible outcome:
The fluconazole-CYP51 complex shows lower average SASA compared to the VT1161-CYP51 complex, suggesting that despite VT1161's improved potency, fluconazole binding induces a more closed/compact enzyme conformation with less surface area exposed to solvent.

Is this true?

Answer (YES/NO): NO